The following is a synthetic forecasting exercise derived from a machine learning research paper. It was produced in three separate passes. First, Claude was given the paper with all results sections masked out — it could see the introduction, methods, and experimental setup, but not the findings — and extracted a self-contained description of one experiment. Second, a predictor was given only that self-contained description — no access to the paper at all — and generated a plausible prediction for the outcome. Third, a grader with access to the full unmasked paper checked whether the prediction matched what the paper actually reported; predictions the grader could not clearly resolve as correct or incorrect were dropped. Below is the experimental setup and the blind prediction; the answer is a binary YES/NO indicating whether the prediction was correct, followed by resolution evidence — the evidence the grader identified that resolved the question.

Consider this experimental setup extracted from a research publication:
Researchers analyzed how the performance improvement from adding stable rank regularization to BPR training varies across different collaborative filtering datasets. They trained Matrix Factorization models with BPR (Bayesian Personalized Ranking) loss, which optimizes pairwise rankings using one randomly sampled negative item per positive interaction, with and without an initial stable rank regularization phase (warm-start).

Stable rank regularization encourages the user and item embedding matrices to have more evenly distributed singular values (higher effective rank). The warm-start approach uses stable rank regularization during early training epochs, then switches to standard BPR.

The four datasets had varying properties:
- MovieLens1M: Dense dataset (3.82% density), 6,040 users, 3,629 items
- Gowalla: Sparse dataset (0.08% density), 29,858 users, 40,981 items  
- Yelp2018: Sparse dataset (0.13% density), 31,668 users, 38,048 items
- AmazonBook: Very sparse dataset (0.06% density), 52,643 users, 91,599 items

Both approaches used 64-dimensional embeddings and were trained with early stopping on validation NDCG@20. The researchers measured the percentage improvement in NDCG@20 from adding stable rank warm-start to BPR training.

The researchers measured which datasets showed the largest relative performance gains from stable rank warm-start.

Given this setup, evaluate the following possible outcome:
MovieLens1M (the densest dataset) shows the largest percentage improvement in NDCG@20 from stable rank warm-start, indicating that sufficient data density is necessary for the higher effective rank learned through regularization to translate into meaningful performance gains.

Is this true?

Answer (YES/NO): NO